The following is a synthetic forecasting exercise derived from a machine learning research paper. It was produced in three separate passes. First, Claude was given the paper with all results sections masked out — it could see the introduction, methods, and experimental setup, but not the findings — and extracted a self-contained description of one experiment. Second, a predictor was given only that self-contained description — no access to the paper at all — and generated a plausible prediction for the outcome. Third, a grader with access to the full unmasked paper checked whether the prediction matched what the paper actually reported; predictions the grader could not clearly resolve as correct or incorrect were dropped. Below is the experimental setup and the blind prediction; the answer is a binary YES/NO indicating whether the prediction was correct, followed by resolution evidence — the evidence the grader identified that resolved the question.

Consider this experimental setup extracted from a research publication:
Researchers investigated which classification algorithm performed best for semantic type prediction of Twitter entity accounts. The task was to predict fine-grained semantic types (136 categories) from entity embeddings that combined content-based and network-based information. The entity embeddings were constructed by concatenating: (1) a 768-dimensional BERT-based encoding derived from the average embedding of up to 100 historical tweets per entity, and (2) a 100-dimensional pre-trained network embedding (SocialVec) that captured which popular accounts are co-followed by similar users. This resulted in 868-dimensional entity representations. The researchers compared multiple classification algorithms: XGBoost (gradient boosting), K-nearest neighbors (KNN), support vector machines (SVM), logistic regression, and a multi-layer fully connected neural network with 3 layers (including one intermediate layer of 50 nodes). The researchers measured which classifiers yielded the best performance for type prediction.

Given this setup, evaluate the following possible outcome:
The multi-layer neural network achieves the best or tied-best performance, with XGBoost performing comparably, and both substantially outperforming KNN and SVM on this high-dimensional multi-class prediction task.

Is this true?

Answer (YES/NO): NO